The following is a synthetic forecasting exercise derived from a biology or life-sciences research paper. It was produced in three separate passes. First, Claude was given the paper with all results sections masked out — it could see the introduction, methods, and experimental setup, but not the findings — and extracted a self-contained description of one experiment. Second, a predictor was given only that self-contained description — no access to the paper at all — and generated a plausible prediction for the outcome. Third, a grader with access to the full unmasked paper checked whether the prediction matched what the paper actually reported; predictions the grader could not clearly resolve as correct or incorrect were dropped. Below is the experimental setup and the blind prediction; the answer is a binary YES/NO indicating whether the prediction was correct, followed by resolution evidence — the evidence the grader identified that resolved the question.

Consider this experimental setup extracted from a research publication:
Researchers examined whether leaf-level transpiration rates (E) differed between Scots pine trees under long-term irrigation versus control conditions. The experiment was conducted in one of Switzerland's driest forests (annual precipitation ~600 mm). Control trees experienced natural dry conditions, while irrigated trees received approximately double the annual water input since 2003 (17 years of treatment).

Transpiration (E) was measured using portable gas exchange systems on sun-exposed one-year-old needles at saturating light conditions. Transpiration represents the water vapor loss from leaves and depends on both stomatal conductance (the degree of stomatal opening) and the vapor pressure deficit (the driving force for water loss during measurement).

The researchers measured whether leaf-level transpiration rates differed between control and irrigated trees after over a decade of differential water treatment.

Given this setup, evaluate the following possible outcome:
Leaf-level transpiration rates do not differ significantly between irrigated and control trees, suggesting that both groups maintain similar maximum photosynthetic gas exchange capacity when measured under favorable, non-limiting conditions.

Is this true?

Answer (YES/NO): NO